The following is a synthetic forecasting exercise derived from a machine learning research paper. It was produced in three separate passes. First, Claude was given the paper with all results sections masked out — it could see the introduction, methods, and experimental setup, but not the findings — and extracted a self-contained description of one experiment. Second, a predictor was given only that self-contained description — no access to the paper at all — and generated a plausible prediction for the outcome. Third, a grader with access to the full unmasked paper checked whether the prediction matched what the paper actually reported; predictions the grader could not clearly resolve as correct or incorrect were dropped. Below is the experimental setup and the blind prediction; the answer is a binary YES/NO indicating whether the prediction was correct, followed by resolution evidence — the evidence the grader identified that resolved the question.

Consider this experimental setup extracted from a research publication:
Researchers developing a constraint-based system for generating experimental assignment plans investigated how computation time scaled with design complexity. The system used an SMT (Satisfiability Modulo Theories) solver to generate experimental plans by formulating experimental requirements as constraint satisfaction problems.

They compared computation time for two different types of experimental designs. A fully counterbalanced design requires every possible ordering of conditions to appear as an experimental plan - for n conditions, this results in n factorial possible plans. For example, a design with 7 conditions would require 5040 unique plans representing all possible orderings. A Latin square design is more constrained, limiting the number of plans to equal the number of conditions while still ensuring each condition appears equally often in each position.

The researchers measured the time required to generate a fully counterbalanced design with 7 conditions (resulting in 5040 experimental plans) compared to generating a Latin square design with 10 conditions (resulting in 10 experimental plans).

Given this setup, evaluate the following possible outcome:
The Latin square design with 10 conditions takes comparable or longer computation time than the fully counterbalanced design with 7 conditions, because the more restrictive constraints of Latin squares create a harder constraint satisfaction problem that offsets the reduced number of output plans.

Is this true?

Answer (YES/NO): NO